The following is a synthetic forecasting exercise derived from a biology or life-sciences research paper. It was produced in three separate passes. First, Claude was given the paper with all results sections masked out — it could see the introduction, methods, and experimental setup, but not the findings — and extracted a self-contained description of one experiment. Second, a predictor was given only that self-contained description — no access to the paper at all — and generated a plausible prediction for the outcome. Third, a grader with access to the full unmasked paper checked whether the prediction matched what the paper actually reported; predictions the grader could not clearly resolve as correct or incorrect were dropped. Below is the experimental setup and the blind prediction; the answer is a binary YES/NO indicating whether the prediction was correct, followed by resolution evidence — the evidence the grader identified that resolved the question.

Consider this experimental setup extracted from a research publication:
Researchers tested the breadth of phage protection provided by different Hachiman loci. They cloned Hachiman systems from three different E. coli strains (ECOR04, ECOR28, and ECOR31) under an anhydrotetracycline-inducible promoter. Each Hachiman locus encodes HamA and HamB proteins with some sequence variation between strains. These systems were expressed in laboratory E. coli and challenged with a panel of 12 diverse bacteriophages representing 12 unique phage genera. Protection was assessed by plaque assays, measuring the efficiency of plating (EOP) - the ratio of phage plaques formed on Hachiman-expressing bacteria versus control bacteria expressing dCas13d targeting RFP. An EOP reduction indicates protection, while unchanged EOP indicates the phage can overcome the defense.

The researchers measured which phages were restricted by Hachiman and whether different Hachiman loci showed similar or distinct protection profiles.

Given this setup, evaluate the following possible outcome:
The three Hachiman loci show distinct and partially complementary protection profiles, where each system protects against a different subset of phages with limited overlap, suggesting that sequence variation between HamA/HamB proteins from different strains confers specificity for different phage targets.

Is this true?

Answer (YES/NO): NO